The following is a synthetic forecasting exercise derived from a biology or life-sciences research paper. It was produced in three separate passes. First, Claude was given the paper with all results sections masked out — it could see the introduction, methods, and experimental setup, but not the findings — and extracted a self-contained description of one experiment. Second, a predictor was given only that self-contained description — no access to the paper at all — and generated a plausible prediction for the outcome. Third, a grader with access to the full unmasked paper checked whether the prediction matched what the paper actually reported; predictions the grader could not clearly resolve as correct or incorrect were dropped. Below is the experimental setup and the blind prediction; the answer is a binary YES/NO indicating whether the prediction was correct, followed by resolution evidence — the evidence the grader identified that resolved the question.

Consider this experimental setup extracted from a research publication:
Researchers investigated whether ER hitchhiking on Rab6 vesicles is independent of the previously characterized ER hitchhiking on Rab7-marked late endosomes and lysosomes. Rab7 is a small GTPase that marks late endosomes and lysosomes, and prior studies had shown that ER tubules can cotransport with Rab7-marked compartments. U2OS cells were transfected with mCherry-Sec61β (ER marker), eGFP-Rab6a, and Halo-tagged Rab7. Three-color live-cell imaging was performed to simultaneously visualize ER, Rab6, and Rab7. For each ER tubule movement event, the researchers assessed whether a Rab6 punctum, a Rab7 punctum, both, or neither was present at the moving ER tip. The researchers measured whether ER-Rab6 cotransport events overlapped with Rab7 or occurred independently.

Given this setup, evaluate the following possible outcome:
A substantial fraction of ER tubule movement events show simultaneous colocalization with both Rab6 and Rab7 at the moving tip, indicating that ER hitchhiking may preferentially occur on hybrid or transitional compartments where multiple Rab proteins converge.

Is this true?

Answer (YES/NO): NO